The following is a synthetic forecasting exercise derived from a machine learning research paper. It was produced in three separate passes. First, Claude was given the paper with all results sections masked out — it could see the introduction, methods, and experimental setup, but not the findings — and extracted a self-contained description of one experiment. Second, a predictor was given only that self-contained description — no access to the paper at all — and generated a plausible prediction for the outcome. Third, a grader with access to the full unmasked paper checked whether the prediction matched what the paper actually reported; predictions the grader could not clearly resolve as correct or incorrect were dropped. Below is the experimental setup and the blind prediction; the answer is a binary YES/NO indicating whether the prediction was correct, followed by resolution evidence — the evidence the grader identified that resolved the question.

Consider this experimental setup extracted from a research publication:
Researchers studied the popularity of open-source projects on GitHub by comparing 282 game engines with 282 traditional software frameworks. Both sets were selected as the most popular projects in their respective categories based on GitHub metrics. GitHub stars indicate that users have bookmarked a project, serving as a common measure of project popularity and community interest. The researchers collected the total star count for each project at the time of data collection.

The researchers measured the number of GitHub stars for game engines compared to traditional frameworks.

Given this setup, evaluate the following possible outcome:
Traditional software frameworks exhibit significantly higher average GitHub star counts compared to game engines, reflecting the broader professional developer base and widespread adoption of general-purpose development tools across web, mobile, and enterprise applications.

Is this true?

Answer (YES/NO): YES